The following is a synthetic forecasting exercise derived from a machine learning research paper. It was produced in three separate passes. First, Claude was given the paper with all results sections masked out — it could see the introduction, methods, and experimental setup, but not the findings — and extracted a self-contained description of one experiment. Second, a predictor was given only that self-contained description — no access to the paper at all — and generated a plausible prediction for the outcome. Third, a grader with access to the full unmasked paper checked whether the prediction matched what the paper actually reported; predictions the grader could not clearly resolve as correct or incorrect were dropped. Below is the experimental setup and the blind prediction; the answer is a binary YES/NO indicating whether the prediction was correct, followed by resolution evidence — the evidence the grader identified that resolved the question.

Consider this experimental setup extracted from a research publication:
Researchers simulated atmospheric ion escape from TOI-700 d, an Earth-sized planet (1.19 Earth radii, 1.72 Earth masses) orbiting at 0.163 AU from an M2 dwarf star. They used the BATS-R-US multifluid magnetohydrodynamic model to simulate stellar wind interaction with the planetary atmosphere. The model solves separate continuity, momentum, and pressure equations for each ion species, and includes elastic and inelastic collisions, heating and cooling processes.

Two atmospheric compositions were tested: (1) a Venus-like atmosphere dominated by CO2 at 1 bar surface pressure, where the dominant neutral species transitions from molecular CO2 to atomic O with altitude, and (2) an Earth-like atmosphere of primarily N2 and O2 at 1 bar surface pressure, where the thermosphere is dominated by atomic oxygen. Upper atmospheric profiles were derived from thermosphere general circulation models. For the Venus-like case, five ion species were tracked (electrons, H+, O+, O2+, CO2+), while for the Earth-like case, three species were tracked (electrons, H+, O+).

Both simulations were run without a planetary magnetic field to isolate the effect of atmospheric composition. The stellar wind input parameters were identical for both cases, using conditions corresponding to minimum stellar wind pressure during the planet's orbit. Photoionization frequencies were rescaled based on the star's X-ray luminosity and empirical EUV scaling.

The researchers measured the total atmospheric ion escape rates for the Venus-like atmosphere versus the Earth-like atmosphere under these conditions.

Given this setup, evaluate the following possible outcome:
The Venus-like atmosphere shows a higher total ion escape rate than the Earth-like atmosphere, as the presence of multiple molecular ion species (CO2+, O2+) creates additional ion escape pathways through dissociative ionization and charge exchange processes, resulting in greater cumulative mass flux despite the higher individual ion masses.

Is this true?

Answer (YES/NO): NO